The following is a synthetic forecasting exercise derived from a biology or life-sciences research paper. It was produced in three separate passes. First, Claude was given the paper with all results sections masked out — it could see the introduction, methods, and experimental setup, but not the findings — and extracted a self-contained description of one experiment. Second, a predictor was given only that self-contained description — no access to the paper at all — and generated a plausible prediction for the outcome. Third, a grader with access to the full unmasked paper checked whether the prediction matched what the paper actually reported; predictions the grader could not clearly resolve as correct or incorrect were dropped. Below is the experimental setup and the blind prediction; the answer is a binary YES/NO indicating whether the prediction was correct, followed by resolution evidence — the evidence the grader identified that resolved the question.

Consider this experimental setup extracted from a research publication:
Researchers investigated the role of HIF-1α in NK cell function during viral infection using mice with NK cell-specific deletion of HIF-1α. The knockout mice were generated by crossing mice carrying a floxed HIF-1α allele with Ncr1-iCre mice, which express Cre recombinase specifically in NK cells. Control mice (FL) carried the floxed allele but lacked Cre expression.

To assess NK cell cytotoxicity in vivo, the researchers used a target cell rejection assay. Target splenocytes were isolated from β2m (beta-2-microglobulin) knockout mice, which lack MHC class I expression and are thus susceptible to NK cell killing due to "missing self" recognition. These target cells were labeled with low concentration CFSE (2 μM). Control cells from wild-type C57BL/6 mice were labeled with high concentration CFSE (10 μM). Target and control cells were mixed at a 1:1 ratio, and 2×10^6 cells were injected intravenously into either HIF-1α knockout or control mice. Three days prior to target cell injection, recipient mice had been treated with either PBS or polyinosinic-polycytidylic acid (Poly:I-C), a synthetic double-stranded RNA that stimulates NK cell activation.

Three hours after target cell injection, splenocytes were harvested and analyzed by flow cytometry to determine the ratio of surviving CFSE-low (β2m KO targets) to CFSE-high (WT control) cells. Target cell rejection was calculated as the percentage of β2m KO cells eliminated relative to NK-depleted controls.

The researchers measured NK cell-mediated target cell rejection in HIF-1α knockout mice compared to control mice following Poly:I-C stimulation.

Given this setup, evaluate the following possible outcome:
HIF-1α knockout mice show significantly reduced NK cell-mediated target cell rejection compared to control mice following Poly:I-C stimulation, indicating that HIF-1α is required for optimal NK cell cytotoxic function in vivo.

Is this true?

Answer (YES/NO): NO